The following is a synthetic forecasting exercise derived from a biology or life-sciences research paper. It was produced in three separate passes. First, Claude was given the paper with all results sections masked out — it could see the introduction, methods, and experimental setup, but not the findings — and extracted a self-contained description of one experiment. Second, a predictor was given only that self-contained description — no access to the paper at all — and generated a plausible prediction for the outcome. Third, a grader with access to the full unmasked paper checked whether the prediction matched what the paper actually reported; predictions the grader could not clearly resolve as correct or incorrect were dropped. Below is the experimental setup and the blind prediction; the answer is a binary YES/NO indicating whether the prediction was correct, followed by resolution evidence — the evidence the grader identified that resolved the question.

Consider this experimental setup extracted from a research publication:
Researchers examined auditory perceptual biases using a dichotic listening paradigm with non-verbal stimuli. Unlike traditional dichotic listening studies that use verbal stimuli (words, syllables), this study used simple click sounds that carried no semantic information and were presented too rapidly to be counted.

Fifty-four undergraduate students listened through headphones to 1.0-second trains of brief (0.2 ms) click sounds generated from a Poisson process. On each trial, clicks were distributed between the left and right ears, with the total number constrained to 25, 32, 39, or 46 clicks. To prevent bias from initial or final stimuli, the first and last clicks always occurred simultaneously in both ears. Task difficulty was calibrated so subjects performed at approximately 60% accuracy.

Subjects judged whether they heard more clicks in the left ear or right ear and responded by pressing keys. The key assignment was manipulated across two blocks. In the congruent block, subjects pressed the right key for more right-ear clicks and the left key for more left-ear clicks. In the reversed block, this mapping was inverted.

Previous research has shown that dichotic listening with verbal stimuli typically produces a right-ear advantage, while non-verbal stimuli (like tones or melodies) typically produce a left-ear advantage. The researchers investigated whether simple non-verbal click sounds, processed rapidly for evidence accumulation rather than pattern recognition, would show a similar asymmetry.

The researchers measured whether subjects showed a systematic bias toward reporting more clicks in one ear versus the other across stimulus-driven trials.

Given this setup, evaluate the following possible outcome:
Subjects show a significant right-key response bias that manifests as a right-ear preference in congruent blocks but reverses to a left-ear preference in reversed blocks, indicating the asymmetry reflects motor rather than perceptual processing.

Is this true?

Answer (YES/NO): NO